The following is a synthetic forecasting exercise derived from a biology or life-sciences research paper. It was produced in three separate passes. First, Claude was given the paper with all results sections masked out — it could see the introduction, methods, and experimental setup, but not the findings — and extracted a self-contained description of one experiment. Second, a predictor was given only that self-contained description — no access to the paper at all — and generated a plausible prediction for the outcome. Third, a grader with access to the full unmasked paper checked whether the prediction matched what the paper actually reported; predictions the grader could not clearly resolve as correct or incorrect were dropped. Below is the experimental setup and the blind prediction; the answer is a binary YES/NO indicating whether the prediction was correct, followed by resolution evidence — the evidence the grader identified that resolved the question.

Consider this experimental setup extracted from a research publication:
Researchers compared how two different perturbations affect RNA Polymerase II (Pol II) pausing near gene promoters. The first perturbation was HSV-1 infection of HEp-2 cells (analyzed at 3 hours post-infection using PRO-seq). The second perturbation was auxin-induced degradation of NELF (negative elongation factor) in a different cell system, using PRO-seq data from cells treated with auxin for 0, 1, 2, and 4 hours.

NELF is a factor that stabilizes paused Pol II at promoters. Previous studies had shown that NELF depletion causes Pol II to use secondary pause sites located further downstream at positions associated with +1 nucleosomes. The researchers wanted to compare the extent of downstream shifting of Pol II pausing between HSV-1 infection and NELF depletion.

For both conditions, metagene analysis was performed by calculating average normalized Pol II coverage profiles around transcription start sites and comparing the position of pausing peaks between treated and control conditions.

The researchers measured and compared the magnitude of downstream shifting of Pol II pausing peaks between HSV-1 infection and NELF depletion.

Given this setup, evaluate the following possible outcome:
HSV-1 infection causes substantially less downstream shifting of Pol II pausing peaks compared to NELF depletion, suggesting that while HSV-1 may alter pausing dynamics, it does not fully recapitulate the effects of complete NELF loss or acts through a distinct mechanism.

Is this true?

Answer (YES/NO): NO